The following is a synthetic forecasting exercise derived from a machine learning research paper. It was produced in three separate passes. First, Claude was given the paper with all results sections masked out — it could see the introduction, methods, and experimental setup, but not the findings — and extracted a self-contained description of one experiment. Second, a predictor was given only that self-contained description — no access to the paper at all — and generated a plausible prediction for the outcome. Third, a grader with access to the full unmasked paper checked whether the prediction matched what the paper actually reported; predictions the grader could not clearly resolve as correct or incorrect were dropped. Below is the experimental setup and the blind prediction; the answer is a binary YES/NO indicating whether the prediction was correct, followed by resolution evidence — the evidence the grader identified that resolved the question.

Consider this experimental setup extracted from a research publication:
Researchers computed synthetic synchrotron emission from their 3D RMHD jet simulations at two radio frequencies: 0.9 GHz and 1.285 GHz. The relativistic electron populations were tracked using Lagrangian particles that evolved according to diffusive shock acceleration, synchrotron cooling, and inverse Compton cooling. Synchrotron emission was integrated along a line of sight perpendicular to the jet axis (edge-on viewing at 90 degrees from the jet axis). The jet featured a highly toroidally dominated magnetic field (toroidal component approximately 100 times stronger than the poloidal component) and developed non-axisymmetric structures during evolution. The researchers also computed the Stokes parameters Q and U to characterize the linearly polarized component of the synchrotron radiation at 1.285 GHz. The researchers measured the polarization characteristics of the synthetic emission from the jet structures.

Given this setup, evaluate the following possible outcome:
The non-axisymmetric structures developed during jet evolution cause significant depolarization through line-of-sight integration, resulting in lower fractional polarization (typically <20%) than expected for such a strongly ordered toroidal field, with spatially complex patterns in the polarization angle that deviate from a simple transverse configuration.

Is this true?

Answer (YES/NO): NO